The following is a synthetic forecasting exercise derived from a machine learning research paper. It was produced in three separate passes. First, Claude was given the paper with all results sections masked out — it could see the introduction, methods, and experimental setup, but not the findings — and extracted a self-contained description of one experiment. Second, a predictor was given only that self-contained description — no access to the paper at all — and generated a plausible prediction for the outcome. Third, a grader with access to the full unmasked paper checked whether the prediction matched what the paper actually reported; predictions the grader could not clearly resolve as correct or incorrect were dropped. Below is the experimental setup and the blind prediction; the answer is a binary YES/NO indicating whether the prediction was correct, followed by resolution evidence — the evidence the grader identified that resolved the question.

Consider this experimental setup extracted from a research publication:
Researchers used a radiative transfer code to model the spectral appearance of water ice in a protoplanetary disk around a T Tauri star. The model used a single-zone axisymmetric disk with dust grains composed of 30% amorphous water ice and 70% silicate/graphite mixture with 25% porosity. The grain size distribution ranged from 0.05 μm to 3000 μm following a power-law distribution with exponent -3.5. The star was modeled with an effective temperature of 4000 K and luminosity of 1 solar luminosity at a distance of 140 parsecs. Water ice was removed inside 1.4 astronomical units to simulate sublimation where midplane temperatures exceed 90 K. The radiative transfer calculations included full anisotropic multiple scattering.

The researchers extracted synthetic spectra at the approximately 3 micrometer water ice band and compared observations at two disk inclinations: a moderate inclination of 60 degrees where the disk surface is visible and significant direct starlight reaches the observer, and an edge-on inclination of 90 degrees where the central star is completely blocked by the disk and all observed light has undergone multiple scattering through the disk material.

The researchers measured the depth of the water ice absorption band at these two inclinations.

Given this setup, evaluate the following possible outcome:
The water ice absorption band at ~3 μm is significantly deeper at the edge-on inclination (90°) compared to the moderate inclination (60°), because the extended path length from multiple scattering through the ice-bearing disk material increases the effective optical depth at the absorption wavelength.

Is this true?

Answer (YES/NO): YES